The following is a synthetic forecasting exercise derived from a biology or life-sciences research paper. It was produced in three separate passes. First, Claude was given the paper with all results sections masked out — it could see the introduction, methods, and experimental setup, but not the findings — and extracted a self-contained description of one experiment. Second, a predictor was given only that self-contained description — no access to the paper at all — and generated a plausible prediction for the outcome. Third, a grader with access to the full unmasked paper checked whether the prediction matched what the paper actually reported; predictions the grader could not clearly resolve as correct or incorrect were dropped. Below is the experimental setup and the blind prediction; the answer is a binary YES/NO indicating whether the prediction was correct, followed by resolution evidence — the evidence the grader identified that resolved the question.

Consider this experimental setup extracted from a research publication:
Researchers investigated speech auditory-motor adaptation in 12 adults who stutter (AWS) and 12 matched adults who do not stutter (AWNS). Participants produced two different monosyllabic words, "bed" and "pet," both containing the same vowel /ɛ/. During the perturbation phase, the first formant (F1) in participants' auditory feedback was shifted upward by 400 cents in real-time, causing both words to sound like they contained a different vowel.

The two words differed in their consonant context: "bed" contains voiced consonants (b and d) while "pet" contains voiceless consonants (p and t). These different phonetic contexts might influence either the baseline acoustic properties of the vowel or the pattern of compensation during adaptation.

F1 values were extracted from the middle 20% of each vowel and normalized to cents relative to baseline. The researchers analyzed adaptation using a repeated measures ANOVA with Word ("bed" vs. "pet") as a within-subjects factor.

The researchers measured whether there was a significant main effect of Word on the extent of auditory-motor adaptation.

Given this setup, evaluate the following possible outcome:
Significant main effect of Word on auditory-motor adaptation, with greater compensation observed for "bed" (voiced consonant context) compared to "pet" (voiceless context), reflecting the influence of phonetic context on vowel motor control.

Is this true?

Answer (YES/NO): NO